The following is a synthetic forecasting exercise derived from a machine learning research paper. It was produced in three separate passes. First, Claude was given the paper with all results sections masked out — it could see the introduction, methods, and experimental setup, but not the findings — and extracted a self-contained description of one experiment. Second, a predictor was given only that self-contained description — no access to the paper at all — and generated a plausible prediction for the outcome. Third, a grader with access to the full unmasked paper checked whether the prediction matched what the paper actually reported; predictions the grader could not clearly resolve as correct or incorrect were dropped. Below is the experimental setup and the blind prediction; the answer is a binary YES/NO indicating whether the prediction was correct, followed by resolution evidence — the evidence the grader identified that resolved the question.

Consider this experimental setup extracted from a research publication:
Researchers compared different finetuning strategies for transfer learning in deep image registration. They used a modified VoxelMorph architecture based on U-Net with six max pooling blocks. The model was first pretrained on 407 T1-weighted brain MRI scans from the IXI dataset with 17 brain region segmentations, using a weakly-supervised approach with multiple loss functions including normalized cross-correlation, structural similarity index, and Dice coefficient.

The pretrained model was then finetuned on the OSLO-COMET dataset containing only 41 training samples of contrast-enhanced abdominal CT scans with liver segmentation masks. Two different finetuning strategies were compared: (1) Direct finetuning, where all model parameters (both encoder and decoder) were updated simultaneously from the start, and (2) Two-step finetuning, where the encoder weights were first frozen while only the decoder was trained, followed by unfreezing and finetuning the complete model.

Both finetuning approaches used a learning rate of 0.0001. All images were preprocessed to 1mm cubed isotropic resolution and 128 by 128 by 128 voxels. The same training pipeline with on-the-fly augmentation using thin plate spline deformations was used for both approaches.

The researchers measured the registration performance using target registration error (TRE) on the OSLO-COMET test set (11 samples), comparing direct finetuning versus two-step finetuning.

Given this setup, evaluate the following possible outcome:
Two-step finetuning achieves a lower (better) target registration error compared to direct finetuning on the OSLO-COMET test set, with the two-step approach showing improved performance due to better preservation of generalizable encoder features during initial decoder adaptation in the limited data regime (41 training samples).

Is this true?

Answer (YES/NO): YES